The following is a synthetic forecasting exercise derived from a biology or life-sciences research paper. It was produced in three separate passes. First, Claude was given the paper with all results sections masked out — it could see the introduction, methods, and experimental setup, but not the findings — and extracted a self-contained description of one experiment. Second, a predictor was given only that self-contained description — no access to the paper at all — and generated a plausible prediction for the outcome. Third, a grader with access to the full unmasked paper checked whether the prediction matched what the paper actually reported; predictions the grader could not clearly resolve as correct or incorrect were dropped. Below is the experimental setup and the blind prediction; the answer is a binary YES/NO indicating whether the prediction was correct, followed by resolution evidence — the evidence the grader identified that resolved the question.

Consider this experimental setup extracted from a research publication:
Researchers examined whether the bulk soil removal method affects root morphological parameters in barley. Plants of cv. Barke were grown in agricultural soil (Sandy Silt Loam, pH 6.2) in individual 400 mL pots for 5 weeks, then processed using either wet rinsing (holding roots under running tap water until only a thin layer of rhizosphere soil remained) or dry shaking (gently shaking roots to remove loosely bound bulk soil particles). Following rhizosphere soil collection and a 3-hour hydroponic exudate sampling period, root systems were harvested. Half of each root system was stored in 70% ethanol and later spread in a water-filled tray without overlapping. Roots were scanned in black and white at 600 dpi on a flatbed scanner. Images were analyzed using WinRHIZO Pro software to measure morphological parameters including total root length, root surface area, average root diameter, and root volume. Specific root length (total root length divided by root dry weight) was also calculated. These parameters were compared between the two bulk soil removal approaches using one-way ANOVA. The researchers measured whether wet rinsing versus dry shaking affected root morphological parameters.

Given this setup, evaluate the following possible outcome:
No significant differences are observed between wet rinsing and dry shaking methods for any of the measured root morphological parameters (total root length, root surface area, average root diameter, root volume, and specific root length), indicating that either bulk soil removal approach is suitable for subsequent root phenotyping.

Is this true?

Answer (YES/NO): YES